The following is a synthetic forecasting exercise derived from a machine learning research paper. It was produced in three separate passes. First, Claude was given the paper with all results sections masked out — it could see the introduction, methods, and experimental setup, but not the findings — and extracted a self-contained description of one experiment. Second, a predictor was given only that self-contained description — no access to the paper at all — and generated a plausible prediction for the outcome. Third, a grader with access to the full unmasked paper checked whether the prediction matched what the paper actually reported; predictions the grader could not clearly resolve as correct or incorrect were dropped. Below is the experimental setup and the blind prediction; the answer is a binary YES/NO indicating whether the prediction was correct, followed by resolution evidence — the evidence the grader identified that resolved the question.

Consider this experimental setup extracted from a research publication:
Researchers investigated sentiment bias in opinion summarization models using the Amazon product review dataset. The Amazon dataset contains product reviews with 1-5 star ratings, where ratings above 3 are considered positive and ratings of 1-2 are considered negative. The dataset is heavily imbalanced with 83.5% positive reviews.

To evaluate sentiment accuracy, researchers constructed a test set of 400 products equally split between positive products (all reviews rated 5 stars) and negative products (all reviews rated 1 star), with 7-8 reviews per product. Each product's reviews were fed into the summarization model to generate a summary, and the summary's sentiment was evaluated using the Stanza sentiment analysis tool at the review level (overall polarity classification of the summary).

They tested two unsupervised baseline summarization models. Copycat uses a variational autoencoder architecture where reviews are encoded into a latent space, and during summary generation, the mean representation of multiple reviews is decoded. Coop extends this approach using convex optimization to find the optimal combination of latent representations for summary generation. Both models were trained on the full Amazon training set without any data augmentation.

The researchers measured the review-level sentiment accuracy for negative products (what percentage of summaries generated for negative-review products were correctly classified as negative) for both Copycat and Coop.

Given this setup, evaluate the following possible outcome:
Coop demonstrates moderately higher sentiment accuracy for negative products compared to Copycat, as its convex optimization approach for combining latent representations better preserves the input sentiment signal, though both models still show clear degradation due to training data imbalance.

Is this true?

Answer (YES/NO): NO